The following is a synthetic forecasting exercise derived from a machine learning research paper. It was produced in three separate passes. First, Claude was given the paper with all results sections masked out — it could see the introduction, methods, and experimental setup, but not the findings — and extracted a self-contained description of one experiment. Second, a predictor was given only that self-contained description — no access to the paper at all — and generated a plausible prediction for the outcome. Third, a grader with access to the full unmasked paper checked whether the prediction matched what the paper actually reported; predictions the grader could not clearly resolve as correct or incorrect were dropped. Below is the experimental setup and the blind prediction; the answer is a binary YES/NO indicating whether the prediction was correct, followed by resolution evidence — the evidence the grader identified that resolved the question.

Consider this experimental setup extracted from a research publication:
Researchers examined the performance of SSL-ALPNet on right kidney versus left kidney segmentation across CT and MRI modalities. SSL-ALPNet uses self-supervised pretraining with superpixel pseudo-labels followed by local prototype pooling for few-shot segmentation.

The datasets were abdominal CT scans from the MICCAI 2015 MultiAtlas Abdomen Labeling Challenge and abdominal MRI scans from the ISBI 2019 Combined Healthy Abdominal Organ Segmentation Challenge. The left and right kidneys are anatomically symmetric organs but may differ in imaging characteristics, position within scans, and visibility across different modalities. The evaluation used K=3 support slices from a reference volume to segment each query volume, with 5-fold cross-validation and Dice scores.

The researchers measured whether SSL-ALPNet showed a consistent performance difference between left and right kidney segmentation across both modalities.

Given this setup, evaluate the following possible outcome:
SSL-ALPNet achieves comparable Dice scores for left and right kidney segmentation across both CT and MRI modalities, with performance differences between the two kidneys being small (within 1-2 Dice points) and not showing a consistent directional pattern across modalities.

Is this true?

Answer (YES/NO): NO